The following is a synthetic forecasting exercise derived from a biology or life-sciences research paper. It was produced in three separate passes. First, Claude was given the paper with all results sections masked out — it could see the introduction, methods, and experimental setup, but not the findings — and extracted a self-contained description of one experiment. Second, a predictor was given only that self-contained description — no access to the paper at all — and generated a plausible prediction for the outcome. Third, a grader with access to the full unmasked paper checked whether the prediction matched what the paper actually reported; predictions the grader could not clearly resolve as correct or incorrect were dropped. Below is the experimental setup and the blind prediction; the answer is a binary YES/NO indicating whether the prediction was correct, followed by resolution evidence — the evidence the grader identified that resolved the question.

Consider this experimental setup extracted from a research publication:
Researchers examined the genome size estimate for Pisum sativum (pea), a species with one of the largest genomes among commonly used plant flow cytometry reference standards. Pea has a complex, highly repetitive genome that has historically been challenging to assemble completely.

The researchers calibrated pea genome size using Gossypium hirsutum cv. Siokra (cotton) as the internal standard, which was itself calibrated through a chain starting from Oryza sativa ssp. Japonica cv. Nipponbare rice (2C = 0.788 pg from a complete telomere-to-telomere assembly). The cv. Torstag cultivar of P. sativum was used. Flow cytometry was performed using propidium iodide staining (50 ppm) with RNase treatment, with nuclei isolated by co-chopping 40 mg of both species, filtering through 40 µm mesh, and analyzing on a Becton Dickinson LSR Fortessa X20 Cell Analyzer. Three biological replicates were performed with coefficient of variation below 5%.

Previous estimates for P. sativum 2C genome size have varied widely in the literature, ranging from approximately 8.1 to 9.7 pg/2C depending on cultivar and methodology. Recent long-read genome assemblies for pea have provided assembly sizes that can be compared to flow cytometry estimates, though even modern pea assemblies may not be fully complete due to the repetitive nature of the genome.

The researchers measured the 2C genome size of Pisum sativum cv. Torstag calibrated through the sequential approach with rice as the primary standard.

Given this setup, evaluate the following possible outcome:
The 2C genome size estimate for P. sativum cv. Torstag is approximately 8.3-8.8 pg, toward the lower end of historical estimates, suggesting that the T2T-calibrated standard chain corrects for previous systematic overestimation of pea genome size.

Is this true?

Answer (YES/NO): NO